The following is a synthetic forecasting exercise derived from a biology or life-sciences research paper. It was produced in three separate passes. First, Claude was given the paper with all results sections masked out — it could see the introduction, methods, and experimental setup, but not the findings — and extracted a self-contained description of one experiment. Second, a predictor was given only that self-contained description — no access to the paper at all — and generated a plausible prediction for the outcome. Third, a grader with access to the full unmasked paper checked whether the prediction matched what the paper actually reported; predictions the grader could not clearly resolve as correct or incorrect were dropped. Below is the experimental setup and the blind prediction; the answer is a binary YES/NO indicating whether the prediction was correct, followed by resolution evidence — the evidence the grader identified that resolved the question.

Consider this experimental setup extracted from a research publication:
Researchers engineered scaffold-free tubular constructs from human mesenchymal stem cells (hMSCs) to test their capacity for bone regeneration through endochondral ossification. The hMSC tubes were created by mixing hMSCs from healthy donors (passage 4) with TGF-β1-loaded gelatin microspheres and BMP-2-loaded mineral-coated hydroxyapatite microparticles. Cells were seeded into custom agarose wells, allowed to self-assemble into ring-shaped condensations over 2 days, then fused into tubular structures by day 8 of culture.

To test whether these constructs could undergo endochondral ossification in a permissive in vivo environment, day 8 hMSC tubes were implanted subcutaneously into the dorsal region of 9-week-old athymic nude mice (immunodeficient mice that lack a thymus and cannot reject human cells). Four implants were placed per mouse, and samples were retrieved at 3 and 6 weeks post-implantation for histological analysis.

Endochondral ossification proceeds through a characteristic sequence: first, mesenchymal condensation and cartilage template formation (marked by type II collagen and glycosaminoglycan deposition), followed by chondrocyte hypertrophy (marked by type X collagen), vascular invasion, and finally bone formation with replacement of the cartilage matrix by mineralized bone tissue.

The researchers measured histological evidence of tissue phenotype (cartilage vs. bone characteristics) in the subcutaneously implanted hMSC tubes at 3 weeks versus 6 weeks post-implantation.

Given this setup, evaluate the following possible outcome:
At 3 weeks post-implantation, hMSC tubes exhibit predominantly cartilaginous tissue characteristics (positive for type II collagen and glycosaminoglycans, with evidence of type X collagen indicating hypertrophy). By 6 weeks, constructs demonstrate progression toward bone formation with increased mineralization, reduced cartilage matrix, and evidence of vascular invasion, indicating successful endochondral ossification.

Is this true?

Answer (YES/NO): NO